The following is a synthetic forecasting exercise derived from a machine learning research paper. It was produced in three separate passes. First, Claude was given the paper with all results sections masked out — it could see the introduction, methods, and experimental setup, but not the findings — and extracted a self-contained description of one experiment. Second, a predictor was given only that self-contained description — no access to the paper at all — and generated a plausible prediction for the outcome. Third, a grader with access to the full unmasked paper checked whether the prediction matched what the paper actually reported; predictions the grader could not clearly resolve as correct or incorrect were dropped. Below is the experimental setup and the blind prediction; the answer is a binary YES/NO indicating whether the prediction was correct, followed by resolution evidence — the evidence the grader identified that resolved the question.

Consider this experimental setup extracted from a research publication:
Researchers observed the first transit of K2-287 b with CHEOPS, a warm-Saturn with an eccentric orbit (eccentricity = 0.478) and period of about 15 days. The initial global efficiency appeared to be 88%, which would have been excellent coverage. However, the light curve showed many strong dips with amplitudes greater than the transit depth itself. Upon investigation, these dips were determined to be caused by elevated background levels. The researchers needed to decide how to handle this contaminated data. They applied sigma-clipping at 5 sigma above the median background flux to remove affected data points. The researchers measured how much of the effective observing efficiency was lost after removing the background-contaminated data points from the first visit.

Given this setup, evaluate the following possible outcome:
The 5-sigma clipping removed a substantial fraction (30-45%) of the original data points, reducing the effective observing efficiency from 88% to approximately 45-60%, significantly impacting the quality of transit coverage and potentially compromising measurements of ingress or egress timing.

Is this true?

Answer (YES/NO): YES